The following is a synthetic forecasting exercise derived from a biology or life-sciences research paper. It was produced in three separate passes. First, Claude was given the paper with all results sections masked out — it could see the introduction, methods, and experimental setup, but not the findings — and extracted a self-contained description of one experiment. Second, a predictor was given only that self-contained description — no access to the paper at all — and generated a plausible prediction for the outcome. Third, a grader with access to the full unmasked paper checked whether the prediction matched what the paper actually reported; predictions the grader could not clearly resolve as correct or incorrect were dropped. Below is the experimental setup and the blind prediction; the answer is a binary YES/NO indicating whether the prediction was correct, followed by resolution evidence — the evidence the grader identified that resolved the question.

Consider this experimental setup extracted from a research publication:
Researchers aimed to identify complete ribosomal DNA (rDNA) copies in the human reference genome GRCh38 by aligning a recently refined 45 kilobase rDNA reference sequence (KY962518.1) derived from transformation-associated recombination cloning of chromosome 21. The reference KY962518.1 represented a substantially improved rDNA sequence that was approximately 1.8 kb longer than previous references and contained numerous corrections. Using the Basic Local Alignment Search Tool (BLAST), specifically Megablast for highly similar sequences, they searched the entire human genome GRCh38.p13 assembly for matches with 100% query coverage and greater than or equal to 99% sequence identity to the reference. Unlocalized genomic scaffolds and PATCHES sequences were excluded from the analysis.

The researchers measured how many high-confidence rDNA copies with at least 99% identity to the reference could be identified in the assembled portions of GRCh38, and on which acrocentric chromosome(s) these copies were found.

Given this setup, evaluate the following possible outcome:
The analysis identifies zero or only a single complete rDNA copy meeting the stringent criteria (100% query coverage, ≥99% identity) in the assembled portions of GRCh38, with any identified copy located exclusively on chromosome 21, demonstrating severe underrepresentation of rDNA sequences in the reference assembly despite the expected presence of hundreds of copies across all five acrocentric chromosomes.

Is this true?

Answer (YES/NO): NO